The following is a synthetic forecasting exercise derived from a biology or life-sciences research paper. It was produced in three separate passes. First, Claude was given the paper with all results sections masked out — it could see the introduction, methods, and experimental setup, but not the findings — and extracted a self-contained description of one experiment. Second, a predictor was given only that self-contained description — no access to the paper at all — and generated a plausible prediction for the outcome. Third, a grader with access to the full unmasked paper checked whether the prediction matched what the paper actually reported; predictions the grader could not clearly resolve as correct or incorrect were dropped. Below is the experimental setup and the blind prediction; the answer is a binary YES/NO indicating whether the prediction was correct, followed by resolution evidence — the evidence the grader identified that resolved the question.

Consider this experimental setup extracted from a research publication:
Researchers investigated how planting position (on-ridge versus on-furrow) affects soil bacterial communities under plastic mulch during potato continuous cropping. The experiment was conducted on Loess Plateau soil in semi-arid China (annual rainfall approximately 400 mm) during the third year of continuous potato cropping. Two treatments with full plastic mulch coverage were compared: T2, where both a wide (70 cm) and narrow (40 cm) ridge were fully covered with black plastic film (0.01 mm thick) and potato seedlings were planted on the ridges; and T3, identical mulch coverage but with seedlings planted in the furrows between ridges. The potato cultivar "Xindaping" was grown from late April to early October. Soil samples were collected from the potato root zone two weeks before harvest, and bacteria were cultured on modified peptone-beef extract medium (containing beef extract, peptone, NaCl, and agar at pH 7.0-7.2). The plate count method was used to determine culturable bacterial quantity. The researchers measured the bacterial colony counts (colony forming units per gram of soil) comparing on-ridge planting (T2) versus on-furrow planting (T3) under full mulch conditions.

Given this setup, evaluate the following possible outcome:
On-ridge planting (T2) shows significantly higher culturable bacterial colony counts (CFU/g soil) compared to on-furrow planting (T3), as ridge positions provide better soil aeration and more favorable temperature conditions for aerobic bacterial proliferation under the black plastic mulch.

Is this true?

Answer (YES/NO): YES